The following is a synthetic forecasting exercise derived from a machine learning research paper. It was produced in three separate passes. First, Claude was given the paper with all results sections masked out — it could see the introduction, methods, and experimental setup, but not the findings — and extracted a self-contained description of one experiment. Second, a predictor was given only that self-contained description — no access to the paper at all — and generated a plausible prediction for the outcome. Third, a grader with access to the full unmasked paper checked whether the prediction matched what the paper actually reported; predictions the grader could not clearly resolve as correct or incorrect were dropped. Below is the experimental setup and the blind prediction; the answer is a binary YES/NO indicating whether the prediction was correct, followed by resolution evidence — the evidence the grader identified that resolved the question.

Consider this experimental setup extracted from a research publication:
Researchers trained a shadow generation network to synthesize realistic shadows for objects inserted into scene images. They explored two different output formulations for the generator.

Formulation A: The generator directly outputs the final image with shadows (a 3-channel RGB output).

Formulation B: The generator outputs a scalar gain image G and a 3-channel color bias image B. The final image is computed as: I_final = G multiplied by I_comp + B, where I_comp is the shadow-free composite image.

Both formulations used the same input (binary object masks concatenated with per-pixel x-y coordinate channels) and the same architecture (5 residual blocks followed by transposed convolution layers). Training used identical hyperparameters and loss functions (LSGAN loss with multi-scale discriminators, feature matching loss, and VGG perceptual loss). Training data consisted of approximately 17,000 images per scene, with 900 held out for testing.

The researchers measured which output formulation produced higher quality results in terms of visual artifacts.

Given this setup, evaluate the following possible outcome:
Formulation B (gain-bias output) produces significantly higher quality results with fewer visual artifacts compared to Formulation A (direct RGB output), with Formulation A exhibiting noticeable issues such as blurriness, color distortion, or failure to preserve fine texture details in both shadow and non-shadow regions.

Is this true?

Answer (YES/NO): NO